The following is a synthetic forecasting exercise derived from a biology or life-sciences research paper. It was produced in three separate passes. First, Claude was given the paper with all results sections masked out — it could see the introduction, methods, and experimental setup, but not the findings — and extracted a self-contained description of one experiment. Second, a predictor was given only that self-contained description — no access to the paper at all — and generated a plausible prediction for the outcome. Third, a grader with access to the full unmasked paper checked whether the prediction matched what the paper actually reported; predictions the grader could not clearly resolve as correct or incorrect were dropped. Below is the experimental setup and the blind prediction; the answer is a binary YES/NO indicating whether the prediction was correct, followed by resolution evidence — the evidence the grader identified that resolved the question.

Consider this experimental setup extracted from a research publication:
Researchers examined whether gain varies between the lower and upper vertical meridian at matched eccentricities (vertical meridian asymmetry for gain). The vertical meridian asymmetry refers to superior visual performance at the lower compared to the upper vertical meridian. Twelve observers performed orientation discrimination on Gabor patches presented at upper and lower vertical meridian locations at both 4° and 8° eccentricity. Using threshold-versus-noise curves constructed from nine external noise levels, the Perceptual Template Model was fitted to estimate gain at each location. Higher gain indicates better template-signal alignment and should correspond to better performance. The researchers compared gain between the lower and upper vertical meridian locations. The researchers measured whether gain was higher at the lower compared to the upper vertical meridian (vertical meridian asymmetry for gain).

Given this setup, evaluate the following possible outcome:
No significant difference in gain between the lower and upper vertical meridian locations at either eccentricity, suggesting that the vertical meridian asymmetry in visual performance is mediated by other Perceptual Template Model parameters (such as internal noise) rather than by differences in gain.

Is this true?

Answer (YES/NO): NO